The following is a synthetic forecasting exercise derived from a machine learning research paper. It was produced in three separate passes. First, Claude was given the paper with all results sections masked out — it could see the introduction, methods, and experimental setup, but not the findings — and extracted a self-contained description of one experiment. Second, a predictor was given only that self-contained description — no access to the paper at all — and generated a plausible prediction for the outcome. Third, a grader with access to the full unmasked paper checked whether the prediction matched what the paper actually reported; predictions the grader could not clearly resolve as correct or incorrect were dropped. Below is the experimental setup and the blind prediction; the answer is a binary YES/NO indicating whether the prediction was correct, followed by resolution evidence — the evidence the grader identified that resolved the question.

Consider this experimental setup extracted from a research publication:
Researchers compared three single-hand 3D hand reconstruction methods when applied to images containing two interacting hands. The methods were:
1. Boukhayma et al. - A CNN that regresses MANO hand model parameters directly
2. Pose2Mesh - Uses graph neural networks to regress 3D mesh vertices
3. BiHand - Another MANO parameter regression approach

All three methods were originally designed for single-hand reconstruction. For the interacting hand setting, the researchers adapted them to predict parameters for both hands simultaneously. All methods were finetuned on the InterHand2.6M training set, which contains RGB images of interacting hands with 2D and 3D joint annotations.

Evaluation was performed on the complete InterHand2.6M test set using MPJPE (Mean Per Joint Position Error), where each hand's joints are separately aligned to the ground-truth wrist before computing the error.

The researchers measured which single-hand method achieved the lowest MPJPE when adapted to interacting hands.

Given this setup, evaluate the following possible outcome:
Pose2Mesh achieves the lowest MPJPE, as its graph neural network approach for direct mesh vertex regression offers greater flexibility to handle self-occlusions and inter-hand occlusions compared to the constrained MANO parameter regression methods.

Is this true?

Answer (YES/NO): NO